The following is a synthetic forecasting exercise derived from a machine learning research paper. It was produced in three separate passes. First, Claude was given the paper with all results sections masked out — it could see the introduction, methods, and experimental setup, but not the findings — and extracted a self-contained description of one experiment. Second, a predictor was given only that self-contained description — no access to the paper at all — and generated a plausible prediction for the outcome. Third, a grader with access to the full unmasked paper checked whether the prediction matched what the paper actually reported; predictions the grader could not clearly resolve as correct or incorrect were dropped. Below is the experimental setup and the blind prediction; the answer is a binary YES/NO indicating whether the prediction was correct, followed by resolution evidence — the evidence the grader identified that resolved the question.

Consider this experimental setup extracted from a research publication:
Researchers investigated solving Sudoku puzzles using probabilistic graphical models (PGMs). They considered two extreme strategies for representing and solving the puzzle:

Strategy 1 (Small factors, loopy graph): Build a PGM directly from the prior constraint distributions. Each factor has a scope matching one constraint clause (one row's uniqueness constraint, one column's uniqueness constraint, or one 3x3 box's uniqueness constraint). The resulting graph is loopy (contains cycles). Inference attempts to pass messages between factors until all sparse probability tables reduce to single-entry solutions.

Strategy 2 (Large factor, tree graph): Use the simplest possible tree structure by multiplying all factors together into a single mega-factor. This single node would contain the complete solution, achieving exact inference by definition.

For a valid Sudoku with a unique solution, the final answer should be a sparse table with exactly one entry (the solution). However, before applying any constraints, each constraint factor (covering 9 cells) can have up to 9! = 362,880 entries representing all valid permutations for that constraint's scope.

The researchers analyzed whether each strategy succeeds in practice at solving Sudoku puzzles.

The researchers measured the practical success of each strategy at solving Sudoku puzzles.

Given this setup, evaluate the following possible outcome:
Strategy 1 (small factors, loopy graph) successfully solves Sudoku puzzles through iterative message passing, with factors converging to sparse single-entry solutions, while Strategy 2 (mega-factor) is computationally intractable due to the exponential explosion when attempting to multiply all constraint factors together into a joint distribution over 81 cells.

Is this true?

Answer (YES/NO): NO